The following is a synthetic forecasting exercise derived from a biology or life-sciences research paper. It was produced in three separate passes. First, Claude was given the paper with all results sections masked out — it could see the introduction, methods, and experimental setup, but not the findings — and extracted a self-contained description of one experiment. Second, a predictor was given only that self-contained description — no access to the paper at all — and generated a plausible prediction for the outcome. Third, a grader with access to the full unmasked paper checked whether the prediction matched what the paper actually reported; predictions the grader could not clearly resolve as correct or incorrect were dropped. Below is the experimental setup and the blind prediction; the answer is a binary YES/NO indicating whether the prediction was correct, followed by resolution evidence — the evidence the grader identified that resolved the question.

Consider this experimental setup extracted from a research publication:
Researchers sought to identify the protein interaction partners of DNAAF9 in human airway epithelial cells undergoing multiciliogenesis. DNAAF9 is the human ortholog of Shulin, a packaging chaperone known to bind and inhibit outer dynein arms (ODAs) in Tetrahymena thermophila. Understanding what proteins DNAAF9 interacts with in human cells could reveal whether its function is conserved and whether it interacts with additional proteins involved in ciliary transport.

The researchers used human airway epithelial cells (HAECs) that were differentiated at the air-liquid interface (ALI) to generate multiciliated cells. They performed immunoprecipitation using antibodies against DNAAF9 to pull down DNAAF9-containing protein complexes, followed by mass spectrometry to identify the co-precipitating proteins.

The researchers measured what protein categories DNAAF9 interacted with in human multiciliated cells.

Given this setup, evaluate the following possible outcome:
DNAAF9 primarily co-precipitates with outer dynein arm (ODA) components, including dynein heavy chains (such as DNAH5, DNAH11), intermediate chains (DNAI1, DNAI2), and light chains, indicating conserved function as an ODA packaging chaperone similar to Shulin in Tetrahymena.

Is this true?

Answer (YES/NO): NO